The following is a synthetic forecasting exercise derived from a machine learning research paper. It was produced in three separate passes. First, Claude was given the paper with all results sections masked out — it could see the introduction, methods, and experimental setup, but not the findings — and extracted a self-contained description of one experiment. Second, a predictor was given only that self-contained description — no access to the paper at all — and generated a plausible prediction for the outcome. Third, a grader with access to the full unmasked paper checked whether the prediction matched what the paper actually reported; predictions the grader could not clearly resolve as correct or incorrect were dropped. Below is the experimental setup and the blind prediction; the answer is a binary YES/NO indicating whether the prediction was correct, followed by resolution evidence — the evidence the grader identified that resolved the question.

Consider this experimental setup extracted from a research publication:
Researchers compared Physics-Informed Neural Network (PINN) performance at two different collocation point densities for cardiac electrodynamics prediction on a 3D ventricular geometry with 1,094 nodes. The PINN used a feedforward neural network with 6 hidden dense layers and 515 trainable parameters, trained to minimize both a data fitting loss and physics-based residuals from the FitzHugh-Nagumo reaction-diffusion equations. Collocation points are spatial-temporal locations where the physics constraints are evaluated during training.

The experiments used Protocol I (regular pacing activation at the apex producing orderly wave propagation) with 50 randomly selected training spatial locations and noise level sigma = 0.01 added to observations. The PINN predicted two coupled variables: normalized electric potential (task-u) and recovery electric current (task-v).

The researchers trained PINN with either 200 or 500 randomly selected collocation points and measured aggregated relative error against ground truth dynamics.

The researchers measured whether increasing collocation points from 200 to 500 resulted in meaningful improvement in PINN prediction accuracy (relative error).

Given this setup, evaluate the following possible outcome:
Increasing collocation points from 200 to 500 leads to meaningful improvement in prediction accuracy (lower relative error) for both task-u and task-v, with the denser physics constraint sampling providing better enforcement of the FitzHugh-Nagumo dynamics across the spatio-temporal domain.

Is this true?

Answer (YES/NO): NO